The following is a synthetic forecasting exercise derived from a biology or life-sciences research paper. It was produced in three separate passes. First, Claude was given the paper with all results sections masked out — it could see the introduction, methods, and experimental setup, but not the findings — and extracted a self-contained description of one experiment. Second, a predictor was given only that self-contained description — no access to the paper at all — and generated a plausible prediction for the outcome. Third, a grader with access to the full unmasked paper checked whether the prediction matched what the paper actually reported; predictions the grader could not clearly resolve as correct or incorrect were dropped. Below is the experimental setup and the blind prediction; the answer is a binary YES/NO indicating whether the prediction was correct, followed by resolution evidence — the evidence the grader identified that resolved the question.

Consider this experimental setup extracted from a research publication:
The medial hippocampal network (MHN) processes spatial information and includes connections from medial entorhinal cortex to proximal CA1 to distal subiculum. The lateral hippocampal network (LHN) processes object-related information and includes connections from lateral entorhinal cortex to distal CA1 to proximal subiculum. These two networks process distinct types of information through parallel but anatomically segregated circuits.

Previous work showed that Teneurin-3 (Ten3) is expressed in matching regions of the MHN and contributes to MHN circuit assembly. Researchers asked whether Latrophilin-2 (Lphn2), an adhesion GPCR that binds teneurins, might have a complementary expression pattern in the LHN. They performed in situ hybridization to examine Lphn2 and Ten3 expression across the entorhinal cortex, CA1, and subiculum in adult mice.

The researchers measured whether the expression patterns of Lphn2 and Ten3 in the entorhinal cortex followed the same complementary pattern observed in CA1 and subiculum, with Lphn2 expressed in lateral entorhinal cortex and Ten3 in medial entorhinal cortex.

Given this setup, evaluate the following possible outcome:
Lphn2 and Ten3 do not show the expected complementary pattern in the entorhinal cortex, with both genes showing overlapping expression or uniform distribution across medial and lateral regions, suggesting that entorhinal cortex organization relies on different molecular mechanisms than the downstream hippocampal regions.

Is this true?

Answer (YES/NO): NO